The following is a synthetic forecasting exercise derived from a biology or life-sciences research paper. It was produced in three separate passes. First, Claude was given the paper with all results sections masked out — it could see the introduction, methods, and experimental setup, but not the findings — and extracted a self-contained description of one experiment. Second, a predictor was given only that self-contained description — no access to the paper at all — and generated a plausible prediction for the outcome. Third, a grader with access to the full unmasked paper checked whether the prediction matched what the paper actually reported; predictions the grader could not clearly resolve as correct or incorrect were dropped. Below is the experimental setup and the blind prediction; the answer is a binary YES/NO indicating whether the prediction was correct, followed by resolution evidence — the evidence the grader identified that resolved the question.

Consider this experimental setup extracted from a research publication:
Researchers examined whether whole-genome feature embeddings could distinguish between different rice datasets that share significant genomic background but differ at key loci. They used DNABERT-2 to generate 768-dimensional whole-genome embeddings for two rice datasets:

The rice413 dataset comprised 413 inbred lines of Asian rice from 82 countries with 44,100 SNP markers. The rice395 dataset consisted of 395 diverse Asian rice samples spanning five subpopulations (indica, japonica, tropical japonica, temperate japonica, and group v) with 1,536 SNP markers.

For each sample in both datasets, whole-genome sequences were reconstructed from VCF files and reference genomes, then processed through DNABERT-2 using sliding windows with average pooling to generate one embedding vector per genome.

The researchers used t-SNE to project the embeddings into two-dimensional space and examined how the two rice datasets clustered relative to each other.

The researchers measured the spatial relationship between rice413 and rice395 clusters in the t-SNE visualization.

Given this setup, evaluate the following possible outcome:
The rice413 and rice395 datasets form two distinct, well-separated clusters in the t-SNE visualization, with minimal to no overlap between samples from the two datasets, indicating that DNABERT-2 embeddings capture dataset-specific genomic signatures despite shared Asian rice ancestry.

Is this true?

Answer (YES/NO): NO